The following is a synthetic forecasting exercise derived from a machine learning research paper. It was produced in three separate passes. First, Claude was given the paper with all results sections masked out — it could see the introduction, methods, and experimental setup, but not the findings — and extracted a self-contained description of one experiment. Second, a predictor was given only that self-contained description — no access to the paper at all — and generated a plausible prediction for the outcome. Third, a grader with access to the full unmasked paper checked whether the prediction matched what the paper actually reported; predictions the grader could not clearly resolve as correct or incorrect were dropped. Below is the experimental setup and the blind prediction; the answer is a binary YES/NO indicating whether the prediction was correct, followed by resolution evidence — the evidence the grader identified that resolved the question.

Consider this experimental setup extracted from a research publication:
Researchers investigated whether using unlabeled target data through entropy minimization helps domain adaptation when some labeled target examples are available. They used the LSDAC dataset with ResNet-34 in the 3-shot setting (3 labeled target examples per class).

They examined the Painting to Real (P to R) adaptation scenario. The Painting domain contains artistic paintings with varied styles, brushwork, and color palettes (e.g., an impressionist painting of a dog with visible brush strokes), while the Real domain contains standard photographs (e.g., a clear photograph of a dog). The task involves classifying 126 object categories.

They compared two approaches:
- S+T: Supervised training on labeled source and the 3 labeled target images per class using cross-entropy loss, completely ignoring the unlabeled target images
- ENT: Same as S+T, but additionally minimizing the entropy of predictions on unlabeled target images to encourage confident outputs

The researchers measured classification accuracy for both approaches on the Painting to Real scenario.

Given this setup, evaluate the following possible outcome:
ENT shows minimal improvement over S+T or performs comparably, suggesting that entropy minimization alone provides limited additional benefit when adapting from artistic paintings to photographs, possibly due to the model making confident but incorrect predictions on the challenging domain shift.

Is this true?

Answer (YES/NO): NO